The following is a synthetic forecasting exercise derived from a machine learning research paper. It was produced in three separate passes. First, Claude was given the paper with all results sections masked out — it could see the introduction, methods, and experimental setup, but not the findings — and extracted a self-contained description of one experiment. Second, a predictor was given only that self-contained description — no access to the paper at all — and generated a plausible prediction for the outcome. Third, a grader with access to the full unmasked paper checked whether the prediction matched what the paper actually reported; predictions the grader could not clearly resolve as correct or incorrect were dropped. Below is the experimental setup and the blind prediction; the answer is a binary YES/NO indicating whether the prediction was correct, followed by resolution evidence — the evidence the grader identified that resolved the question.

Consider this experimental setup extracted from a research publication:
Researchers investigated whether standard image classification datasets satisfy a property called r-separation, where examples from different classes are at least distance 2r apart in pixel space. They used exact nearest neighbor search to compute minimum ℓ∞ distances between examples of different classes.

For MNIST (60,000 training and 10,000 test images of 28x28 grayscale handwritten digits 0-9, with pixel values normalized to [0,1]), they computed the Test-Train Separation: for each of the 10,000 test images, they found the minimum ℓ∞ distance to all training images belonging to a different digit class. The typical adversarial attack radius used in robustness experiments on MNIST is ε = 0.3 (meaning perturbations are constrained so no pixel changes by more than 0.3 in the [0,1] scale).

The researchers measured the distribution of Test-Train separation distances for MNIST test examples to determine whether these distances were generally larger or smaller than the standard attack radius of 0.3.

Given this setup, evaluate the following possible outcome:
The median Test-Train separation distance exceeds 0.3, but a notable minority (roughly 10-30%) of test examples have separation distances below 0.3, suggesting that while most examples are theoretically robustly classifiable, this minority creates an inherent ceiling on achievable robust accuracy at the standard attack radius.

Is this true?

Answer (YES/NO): NO